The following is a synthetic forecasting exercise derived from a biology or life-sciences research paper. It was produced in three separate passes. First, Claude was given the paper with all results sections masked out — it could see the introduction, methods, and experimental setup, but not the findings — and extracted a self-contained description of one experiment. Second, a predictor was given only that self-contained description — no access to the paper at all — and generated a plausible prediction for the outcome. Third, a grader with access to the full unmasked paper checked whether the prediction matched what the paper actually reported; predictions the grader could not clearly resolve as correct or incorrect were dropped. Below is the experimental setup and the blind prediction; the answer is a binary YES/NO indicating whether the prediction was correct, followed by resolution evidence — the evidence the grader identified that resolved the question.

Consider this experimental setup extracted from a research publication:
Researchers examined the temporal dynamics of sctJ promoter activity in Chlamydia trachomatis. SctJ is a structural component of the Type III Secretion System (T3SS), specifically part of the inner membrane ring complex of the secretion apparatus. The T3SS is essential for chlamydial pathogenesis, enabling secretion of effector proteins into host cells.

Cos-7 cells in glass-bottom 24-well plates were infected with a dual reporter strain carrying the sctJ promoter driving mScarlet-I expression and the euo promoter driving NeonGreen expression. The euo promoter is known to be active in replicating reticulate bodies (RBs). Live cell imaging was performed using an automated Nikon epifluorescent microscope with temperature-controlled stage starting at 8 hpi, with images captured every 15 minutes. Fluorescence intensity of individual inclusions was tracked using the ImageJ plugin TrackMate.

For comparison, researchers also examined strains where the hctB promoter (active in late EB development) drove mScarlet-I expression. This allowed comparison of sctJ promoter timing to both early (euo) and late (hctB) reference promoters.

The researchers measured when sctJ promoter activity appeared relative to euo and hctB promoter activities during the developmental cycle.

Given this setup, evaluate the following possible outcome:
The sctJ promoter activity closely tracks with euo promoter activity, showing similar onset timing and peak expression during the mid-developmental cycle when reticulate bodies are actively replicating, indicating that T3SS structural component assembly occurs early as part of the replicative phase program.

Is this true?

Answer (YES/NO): NO